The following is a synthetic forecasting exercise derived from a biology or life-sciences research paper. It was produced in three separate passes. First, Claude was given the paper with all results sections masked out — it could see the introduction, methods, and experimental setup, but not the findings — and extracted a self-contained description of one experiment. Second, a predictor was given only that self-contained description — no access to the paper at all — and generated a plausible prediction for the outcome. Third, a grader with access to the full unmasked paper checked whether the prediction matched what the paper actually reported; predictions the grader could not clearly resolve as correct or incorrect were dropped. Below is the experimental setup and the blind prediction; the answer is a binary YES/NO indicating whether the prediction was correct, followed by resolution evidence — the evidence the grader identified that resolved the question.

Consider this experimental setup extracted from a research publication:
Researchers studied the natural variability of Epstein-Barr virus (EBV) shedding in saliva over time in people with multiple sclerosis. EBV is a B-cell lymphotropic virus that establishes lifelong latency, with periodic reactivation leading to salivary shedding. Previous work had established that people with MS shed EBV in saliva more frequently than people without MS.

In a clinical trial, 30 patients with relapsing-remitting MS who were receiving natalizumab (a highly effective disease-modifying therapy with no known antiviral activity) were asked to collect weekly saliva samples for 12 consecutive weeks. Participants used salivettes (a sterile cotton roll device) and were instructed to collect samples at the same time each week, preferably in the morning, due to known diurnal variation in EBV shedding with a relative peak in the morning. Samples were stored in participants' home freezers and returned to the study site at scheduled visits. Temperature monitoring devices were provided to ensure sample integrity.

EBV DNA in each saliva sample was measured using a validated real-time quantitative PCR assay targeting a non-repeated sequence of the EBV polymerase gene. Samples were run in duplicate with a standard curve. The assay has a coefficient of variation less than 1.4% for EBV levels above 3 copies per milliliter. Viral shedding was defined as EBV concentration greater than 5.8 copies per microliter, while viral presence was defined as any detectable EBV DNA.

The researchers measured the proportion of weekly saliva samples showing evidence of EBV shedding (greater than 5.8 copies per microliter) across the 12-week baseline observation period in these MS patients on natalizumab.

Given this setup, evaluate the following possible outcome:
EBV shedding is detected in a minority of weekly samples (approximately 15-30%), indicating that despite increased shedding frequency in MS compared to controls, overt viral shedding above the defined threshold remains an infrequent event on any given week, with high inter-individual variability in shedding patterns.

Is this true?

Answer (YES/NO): NO